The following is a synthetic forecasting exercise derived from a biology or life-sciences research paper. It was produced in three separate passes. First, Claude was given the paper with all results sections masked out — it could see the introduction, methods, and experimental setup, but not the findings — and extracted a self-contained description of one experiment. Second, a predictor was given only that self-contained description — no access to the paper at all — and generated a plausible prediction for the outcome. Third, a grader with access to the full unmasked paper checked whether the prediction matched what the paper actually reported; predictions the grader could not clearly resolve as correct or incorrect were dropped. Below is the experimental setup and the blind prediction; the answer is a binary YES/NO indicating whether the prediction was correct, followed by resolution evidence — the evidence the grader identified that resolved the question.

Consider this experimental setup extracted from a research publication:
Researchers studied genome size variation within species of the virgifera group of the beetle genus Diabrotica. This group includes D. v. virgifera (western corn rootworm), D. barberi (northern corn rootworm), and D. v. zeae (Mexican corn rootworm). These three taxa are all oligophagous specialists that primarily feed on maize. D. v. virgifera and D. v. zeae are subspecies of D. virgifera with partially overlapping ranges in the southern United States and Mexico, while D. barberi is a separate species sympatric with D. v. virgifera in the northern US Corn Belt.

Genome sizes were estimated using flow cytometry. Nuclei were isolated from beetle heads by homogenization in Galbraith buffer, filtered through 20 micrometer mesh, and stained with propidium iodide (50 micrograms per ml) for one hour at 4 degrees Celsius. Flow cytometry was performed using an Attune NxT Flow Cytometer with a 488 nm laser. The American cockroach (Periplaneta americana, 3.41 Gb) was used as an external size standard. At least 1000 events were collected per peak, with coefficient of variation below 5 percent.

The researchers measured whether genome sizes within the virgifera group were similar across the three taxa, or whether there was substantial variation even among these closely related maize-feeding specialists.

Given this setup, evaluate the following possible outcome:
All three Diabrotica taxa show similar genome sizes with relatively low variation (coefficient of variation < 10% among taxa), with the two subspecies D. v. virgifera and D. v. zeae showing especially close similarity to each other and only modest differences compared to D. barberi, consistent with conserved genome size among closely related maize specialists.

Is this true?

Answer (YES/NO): NO